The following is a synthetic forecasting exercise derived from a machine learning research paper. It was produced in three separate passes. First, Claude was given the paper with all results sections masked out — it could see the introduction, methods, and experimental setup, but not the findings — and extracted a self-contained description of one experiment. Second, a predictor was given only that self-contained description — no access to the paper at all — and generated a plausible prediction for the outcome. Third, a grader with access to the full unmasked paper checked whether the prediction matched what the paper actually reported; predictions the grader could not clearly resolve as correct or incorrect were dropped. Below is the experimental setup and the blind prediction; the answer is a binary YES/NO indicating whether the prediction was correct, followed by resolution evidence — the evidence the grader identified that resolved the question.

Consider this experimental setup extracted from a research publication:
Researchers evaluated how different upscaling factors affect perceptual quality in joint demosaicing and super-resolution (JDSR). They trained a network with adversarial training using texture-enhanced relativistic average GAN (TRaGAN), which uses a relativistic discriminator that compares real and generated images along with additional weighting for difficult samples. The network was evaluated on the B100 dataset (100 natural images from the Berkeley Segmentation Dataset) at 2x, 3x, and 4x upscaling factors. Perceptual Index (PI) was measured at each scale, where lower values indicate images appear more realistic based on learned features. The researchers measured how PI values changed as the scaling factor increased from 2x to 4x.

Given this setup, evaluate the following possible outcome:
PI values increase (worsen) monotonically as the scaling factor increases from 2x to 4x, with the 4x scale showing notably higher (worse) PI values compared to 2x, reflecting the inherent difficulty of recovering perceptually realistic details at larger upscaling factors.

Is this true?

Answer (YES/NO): YES